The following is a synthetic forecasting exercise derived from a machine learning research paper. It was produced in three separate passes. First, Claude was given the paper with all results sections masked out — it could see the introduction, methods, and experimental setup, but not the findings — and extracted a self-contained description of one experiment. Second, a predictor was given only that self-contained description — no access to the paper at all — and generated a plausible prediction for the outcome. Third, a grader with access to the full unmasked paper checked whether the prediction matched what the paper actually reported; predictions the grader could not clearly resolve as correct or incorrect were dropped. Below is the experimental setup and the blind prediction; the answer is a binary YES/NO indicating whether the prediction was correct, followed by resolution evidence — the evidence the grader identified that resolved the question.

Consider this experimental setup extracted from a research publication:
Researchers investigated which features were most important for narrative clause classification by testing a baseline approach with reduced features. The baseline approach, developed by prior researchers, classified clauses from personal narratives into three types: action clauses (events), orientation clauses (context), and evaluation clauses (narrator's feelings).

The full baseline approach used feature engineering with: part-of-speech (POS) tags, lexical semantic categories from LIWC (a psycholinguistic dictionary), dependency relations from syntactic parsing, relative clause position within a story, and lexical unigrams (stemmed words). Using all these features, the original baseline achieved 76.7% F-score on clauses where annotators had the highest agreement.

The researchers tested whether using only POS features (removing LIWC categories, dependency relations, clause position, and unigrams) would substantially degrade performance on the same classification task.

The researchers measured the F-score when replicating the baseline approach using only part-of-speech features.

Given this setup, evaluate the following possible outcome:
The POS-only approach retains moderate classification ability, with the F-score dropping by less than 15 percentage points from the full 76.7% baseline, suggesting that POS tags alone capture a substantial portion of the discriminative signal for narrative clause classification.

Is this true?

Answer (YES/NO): YES